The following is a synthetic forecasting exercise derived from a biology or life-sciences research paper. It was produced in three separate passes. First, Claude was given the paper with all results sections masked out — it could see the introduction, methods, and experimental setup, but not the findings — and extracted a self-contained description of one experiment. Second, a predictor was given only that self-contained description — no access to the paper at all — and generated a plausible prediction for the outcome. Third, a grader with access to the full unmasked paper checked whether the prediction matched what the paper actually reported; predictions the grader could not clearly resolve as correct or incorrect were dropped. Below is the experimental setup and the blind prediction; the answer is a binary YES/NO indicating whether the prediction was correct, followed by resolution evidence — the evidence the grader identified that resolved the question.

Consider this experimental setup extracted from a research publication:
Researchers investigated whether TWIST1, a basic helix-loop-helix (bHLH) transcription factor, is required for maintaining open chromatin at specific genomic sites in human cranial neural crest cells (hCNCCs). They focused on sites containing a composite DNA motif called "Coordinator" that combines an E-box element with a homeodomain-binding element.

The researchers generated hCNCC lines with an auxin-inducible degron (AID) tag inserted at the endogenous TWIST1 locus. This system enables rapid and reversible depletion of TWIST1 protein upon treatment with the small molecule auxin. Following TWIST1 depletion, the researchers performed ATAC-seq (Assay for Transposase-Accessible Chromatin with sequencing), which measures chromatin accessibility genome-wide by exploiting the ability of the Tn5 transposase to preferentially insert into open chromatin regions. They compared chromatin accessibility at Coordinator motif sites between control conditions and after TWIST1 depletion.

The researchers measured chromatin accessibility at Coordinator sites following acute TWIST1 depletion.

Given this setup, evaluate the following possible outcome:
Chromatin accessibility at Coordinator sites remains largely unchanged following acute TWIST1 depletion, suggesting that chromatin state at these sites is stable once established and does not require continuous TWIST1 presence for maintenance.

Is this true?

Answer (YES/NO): NO